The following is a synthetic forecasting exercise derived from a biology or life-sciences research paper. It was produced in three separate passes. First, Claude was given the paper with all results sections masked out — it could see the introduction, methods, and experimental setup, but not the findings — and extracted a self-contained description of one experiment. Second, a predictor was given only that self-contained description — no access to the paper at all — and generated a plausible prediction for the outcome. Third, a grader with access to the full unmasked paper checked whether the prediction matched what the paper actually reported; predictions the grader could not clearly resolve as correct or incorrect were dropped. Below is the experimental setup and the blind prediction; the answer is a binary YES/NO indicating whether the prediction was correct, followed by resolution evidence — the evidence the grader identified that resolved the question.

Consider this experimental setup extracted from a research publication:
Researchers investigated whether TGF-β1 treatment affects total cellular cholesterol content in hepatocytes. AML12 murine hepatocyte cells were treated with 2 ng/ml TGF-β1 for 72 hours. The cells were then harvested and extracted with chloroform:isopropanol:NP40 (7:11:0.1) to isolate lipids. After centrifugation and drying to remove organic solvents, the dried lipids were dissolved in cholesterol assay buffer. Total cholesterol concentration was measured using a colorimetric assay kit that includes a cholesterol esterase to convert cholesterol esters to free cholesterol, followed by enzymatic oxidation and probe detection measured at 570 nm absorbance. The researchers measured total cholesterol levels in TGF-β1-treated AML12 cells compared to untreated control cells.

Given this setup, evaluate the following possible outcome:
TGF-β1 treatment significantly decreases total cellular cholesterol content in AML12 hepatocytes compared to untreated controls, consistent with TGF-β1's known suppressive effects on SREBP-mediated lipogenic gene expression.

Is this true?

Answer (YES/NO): NO